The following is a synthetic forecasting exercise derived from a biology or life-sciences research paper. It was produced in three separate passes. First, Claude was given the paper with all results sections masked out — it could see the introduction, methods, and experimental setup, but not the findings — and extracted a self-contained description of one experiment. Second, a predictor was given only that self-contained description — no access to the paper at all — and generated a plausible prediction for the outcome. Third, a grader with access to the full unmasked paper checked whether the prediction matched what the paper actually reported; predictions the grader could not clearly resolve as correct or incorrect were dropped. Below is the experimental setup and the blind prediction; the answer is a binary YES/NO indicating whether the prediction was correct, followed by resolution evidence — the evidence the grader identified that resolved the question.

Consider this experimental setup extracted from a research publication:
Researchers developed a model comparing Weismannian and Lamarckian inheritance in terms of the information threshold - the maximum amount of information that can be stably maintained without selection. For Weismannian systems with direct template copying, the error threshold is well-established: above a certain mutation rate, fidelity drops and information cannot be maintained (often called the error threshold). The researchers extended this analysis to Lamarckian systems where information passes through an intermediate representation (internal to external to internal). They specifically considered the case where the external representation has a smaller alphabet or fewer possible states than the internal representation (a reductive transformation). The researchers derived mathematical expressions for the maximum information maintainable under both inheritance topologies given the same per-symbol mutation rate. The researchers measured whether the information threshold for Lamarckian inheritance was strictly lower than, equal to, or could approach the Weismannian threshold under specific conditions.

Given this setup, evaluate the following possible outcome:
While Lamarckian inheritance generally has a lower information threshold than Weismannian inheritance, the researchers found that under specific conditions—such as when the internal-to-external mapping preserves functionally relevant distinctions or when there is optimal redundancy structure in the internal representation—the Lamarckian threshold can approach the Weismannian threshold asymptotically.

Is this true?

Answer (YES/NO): NO